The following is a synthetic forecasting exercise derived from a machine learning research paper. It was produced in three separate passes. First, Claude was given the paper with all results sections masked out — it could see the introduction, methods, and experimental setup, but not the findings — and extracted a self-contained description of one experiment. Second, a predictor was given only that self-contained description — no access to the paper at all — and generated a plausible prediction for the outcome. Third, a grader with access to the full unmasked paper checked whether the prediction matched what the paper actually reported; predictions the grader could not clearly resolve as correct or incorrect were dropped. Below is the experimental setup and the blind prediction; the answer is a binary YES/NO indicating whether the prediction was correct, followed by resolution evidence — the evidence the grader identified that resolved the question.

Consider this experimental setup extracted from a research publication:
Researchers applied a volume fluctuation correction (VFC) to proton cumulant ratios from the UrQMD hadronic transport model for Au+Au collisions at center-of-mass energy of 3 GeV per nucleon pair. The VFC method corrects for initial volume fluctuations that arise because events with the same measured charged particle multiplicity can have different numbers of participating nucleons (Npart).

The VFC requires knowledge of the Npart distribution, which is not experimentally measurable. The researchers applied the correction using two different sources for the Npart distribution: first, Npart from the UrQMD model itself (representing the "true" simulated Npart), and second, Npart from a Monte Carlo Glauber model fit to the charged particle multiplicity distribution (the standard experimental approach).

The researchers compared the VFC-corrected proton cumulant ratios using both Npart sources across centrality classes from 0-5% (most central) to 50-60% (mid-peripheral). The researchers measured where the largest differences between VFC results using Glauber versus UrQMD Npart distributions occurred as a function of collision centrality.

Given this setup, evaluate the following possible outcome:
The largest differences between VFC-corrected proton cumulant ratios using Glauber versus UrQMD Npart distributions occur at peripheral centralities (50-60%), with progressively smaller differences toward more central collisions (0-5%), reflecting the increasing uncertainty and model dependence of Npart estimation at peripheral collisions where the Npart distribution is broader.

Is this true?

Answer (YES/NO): NO